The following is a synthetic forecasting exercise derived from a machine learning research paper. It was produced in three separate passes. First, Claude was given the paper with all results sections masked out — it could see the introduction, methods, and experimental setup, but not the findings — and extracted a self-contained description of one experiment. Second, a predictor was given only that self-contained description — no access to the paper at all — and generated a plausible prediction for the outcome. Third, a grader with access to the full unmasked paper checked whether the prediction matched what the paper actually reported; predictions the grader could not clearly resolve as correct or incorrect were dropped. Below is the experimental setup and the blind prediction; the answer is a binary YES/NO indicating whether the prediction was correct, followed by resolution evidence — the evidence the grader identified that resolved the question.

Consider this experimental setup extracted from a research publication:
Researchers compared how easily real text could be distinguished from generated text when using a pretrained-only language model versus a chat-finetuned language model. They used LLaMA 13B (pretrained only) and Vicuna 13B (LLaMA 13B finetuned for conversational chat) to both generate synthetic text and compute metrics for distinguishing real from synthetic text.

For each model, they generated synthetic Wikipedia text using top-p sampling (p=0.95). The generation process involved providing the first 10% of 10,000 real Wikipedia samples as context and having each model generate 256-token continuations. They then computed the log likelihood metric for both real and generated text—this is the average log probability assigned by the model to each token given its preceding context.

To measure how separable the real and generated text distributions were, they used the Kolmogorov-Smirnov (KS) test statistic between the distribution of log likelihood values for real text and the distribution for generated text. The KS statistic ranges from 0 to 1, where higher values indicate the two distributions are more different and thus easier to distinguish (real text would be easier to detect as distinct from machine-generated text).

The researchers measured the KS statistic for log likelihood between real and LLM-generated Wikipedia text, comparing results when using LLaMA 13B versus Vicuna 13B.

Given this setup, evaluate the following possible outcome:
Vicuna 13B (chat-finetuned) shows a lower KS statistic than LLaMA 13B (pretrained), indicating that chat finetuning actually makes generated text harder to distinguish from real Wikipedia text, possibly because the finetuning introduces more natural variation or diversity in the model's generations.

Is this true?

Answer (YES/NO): YES